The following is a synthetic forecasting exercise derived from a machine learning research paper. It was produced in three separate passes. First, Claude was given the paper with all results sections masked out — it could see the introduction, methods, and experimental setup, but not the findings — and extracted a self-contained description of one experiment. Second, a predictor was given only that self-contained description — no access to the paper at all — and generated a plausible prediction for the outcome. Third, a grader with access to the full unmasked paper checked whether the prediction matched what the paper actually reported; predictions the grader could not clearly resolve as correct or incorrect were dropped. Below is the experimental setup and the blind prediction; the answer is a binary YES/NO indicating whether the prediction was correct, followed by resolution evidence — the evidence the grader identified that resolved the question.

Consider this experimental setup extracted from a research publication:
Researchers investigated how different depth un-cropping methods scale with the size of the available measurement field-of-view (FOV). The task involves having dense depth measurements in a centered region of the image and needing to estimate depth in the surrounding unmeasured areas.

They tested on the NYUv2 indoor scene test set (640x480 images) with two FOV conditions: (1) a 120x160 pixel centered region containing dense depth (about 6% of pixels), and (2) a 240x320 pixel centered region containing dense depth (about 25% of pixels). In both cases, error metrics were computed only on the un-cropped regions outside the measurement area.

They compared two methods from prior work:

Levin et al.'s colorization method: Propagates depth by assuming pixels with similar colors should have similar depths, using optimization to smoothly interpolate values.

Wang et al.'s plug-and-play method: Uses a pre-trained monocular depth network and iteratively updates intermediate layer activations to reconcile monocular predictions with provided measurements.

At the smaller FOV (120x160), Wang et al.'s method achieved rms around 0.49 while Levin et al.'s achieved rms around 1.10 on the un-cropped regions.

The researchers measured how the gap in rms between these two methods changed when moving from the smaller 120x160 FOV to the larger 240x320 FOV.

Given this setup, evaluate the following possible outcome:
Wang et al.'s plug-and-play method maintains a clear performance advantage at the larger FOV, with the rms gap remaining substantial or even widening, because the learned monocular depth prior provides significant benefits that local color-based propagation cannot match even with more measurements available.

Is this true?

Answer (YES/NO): NO